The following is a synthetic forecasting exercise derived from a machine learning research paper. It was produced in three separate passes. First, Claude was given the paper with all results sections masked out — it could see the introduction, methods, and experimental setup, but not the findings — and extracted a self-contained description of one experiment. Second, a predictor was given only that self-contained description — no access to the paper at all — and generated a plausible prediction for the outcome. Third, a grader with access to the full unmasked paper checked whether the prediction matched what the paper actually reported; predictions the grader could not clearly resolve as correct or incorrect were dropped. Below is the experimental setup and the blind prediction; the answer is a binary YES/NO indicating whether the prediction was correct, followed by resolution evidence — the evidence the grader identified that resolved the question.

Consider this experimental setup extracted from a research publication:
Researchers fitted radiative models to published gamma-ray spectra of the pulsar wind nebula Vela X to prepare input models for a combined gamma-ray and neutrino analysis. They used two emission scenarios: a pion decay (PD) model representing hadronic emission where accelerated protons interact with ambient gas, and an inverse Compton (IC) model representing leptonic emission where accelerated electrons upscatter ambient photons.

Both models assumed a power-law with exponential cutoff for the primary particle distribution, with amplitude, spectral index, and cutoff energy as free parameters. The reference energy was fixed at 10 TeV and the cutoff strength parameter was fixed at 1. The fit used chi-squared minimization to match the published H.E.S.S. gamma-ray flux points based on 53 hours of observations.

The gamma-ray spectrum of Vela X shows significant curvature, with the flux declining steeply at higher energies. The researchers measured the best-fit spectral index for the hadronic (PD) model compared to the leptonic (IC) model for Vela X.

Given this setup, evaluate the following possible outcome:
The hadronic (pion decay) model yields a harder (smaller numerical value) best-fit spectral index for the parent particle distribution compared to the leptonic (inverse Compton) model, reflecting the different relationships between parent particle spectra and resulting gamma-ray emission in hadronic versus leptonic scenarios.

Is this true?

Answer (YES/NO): YES